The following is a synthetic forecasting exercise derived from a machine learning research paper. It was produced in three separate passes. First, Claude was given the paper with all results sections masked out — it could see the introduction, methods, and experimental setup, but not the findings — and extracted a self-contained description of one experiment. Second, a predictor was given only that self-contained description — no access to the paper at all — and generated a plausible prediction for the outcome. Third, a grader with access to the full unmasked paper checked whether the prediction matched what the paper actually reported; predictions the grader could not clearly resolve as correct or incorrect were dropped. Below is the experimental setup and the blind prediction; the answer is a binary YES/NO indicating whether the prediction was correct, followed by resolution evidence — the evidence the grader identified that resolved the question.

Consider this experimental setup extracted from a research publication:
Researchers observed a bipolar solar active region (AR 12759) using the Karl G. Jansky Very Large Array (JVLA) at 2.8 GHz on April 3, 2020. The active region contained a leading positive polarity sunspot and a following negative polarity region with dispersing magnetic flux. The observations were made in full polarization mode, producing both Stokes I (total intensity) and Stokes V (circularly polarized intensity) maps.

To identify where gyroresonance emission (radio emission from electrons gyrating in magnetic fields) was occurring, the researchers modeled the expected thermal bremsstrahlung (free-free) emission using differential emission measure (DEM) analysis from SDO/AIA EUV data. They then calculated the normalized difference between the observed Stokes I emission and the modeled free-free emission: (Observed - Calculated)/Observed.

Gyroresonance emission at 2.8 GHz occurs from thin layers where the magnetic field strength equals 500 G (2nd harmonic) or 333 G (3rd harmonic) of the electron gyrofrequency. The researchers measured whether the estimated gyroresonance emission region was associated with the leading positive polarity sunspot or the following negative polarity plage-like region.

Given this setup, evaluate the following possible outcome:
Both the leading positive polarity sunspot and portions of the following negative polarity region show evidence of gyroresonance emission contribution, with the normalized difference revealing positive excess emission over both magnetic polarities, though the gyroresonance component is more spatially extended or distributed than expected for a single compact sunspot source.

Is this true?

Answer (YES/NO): NO